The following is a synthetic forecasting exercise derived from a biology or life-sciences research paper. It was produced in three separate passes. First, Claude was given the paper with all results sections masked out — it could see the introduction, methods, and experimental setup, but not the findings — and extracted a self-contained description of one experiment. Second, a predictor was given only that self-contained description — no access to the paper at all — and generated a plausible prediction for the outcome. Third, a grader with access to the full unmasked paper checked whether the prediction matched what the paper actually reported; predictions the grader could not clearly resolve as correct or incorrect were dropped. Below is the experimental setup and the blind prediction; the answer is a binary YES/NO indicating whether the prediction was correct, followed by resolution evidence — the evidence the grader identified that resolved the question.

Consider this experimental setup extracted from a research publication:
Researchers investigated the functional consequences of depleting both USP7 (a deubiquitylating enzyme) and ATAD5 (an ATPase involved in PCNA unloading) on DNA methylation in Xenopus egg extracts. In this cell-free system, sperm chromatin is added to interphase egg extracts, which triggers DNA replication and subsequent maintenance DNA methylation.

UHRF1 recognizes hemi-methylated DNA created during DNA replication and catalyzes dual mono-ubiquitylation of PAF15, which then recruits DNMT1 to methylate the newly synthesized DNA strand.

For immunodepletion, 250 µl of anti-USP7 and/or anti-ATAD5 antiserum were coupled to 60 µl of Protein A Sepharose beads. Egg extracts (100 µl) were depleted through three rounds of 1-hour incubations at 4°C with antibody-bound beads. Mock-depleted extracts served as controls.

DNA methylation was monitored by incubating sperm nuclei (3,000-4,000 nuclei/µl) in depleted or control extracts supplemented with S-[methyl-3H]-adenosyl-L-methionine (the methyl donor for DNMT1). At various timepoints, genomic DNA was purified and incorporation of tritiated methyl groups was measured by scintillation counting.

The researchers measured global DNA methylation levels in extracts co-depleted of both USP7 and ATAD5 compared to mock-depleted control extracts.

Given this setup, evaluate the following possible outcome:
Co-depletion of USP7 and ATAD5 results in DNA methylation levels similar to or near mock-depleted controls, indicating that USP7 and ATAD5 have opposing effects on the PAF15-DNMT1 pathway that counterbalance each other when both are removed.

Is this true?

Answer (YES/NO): NO